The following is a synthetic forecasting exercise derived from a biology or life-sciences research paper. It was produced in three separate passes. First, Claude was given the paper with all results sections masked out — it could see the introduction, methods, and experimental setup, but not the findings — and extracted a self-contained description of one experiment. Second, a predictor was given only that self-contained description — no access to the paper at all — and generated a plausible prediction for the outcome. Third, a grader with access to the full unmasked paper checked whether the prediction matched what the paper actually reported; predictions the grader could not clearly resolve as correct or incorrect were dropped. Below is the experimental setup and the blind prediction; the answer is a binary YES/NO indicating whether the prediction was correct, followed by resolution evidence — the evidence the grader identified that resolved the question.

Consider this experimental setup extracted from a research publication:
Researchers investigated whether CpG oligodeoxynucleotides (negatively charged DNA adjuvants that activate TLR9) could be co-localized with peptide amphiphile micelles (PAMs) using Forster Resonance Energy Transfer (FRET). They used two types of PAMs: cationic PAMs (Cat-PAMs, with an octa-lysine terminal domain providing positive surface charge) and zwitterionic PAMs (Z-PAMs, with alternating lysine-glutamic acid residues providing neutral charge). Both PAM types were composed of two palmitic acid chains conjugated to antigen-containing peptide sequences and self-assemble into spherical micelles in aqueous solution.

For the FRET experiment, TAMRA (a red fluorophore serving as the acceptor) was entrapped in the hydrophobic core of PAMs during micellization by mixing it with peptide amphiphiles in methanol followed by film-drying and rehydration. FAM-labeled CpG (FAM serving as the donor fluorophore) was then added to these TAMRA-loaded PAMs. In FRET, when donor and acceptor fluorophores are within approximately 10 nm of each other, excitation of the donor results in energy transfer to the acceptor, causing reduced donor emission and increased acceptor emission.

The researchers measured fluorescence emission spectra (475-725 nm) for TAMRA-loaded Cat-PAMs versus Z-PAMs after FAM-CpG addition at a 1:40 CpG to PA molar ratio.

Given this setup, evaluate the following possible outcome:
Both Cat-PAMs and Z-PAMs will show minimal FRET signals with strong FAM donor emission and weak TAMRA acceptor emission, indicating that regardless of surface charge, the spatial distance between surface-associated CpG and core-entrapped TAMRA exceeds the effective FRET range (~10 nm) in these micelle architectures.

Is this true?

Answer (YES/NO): NO